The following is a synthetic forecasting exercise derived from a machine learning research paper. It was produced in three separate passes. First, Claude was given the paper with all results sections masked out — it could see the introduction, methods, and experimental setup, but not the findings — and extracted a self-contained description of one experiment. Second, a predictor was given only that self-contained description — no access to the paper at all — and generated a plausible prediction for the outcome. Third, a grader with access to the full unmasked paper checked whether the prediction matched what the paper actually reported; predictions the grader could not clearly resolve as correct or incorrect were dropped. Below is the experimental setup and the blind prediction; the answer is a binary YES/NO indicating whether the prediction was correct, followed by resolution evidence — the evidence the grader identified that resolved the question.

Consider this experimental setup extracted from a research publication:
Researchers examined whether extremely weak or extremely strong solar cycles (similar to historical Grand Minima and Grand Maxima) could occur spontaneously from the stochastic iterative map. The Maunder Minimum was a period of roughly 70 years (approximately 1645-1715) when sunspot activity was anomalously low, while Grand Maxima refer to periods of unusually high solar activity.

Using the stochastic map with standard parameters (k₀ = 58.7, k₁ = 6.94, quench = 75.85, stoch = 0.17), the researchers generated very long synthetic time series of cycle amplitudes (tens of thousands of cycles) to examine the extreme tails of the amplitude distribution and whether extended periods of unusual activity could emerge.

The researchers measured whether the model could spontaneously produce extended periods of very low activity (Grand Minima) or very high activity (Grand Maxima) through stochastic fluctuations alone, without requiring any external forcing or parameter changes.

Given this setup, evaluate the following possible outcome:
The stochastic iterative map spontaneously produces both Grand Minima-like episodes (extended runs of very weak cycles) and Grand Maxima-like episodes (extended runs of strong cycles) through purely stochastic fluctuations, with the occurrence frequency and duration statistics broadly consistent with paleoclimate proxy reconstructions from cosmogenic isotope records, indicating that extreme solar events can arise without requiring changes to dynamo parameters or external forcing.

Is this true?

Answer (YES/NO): NO